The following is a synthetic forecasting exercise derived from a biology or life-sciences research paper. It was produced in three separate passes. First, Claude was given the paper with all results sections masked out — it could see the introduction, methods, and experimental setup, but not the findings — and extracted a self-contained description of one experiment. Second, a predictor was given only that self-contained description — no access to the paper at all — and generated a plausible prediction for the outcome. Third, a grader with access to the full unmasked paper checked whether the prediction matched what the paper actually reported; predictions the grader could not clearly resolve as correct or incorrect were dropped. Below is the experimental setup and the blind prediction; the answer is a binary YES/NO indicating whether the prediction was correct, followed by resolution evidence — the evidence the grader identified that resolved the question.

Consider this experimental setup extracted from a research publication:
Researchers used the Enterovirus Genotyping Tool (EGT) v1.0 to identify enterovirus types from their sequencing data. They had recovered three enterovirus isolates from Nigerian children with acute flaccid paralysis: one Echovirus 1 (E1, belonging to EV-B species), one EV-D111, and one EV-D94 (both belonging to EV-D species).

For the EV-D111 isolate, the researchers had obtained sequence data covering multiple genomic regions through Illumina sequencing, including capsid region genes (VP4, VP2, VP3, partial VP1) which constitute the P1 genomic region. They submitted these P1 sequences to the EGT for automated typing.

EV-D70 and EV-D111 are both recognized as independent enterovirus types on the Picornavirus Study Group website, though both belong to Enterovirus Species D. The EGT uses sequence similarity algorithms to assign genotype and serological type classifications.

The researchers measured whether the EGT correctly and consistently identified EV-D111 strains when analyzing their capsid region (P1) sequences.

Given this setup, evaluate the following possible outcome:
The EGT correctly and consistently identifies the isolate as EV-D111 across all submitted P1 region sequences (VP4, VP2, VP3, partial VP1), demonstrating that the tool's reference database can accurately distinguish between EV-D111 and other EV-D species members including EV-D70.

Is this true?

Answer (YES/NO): NO